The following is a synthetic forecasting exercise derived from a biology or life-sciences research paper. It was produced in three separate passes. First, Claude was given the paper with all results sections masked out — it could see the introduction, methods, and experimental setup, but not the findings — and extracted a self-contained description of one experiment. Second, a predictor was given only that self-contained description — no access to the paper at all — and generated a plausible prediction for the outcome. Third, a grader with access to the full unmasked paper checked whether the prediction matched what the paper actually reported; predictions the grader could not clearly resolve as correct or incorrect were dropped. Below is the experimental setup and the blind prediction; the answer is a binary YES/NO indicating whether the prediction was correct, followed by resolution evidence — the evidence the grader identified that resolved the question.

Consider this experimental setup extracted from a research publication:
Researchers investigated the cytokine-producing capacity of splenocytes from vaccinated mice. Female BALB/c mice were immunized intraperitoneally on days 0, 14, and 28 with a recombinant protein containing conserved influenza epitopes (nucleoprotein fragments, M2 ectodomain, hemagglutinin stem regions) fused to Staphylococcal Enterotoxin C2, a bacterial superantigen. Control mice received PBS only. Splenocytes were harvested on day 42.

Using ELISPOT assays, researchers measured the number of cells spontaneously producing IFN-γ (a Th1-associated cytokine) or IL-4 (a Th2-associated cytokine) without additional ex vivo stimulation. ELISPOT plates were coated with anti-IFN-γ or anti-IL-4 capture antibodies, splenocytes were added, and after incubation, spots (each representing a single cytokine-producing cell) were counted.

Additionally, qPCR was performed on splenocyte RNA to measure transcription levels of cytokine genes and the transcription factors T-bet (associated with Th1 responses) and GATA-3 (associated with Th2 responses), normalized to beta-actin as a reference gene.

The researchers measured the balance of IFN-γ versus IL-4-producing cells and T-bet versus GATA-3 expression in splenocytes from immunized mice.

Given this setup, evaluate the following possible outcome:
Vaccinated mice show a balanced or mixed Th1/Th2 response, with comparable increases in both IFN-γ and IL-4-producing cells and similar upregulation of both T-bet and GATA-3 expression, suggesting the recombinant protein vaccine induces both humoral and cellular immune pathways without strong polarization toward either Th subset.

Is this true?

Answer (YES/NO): YES